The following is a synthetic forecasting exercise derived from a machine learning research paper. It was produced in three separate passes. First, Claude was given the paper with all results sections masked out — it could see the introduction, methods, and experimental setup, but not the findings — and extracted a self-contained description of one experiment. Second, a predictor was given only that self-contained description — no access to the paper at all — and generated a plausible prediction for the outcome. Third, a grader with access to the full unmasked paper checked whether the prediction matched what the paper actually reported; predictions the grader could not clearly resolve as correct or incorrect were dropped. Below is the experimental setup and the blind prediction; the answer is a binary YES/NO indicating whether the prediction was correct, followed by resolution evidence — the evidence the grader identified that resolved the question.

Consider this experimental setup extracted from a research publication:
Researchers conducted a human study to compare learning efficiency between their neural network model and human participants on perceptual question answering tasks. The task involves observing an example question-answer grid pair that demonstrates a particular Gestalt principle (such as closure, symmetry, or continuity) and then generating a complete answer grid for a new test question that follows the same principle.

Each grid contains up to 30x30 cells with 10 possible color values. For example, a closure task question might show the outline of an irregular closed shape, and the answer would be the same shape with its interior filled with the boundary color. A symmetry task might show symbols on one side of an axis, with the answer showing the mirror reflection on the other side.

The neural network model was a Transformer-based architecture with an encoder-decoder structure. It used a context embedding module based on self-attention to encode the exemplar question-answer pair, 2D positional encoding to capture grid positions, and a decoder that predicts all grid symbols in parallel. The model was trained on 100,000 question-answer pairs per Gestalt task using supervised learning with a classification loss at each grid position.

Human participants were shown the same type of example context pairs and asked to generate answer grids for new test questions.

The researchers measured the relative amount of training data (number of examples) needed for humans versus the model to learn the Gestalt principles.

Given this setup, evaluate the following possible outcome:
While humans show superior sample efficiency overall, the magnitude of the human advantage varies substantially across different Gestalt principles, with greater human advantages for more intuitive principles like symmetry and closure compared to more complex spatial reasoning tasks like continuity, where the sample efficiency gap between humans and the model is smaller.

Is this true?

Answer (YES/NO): NO